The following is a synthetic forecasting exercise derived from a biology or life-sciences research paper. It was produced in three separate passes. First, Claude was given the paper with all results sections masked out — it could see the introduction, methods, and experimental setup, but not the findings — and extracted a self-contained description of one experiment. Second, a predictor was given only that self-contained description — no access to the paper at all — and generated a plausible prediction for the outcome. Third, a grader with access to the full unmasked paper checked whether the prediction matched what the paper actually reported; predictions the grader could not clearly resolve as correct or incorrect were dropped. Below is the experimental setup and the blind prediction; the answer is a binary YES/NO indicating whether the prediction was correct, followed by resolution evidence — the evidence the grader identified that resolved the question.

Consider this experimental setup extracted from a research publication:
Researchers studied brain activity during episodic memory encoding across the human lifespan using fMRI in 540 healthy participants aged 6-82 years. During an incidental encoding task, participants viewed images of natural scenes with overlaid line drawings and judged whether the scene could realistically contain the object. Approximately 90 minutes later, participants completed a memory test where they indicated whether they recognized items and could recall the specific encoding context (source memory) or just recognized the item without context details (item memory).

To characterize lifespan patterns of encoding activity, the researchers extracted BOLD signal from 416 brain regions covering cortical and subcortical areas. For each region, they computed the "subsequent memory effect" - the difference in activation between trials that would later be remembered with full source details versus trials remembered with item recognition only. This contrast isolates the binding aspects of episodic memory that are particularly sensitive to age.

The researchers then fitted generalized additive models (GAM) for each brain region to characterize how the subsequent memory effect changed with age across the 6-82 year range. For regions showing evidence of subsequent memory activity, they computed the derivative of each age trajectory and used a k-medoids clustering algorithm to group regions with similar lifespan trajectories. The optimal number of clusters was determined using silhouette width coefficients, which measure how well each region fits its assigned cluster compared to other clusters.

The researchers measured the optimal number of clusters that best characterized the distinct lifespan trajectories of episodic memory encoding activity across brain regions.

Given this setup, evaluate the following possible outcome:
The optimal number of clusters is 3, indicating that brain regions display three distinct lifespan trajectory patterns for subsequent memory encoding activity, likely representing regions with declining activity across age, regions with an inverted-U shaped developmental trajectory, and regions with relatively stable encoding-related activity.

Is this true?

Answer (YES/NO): NO